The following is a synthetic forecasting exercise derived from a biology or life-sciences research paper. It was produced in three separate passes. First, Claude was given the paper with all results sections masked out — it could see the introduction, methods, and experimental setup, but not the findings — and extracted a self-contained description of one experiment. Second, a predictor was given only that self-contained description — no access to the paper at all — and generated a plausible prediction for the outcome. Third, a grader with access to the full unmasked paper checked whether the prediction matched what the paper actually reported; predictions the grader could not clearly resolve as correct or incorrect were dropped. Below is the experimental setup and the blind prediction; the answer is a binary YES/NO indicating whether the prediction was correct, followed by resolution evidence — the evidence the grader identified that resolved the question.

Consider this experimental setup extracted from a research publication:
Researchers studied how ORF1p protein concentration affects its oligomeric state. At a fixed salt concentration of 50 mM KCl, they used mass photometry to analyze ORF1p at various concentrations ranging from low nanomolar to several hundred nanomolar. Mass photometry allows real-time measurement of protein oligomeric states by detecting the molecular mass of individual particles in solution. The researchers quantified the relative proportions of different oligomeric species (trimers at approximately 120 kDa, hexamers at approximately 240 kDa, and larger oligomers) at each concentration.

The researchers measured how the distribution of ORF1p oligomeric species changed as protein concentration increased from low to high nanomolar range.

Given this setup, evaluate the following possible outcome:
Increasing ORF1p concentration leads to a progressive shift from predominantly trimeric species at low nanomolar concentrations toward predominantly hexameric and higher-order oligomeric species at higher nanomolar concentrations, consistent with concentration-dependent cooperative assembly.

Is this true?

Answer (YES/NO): YES